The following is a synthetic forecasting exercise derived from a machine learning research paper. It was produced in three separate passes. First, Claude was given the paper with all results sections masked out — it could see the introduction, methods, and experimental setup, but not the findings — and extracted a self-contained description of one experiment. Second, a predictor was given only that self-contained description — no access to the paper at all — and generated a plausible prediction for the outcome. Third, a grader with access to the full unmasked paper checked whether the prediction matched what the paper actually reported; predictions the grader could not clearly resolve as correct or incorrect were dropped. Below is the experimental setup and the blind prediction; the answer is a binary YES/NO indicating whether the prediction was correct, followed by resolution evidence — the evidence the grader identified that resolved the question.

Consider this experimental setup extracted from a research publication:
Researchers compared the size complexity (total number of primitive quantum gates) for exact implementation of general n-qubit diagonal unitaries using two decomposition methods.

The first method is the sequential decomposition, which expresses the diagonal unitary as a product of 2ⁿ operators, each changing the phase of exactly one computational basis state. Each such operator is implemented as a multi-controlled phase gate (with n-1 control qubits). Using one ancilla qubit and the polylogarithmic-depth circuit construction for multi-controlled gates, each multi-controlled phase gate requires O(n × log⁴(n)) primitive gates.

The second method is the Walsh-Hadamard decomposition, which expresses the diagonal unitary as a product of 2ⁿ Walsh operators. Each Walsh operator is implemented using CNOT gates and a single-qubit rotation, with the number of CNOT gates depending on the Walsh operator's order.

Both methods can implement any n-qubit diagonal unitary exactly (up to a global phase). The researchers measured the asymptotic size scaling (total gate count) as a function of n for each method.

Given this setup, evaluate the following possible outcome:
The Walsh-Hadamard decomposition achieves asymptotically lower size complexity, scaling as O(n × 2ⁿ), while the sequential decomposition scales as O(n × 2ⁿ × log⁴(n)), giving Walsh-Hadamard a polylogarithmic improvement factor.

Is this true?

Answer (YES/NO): NO